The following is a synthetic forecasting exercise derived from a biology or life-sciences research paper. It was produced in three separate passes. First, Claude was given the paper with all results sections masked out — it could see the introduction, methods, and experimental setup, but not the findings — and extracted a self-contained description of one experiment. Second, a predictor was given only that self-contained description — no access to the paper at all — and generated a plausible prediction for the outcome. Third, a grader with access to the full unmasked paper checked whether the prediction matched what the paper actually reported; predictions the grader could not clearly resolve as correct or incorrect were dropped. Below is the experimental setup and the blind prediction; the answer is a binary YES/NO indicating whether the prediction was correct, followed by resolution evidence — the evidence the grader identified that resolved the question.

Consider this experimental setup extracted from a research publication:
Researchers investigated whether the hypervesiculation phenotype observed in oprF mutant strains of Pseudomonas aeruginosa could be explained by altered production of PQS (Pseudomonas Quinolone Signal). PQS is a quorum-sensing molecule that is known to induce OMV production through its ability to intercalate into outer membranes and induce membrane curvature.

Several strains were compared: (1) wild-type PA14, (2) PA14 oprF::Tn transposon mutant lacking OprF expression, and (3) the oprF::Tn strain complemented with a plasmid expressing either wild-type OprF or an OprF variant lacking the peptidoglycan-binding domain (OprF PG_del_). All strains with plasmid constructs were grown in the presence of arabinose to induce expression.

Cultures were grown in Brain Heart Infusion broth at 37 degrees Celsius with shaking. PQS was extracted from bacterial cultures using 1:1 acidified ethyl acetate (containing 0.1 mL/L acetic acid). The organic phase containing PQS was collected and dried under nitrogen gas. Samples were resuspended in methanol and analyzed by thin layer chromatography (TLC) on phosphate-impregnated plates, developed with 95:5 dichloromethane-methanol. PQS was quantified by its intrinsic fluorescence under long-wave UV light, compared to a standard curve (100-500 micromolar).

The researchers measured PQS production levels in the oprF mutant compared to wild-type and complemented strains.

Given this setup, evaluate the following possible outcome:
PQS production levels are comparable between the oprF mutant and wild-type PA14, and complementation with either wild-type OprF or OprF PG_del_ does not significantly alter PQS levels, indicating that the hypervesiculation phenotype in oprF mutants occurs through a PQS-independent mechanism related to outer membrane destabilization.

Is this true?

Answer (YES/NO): NO